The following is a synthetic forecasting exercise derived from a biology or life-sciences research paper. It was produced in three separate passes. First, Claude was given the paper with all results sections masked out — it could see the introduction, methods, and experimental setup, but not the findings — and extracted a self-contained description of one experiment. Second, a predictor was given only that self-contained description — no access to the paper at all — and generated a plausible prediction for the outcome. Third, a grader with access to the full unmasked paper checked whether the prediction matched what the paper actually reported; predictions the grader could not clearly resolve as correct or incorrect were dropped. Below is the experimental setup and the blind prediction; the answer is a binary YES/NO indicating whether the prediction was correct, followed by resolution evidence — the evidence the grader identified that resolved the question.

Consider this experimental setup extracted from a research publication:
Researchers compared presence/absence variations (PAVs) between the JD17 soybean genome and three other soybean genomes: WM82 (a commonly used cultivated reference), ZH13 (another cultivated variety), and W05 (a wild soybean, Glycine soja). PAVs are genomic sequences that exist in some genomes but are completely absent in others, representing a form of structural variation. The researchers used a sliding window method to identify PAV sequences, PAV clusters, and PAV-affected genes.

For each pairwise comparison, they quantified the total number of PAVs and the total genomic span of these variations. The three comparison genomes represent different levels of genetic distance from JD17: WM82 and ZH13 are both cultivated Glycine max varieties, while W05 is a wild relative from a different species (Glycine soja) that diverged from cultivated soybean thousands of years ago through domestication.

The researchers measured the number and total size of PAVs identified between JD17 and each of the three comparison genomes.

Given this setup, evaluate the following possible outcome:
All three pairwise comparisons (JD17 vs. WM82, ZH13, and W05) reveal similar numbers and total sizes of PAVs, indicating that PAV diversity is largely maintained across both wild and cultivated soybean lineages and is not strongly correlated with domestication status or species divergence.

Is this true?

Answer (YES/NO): NO